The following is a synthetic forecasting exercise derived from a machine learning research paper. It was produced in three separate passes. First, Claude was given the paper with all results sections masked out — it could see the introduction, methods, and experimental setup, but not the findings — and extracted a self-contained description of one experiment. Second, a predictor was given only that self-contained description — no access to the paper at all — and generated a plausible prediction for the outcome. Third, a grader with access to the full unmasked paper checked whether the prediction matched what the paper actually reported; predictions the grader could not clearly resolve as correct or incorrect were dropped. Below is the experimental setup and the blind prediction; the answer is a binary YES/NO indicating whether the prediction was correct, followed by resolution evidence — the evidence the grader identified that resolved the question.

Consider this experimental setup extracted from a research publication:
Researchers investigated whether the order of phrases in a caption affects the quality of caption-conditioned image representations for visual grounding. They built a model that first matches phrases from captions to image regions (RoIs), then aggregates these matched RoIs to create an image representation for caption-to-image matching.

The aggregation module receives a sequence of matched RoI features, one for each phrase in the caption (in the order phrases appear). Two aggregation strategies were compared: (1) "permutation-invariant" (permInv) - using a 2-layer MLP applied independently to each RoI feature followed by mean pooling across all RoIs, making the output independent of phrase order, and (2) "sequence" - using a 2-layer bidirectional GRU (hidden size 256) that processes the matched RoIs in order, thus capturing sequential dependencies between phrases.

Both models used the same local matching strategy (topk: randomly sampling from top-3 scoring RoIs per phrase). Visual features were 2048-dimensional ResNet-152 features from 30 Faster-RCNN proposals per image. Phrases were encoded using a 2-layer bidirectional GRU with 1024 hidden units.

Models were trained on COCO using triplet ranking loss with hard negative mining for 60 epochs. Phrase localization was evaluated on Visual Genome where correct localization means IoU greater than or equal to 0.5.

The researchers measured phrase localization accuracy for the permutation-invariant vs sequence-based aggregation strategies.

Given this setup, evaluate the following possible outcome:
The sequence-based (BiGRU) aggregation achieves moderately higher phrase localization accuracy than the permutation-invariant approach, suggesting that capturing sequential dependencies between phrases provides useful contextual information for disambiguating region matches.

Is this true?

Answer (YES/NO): NO